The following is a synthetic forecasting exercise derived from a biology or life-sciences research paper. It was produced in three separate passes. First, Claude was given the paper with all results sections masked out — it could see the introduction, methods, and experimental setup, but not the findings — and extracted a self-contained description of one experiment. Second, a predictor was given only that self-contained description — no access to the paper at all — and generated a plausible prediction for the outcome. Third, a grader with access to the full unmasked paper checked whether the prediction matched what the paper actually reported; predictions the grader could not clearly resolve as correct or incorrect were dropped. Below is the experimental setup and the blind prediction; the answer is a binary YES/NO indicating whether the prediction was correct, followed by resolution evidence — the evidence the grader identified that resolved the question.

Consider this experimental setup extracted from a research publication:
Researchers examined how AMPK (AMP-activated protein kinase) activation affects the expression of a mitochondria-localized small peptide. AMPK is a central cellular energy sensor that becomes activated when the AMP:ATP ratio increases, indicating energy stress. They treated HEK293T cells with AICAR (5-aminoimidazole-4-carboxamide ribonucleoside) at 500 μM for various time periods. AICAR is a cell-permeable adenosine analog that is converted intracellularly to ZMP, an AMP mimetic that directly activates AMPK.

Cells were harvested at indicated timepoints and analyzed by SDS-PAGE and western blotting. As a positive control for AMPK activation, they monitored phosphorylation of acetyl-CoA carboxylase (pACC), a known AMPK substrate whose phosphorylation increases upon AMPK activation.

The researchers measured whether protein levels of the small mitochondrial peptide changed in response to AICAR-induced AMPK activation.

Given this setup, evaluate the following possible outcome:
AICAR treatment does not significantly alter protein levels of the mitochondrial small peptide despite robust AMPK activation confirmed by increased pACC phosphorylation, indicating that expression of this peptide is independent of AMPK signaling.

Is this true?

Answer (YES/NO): NO